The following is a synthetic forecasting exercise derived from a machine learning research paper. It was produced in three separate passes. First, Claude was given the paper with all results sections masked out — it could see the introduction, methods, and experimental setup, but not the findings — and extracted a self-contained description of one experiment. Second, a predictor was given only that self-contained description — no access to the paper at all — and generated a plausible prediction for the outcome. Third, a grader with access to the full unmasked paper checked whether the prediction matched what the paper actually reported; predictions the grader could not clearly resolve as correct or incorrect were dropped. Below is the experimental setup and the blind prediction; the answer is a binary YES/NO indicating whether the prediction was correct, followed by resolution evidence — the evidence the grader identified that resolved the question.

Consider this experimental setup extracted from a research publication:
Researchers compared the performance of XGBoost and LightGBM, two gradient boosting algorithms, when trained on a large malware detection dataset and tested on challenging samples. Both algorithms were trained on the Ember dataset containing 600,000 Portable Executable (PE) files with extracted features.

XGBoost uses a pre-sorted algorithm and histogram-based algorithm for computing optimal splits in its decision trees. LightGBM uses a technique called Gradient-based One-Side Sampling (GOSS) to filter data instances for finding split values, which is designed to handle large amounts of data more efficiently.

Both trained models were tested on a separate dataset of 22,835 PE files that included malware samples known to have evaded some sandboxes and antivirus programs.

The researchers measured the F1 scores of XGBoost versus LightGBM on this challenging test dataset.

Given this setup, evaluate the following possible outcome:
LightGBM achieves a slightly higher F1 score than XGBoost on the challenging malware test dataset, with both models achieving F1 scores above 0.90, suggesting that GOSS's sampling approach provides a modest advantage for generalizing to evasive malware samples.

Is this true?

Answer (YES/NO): NO